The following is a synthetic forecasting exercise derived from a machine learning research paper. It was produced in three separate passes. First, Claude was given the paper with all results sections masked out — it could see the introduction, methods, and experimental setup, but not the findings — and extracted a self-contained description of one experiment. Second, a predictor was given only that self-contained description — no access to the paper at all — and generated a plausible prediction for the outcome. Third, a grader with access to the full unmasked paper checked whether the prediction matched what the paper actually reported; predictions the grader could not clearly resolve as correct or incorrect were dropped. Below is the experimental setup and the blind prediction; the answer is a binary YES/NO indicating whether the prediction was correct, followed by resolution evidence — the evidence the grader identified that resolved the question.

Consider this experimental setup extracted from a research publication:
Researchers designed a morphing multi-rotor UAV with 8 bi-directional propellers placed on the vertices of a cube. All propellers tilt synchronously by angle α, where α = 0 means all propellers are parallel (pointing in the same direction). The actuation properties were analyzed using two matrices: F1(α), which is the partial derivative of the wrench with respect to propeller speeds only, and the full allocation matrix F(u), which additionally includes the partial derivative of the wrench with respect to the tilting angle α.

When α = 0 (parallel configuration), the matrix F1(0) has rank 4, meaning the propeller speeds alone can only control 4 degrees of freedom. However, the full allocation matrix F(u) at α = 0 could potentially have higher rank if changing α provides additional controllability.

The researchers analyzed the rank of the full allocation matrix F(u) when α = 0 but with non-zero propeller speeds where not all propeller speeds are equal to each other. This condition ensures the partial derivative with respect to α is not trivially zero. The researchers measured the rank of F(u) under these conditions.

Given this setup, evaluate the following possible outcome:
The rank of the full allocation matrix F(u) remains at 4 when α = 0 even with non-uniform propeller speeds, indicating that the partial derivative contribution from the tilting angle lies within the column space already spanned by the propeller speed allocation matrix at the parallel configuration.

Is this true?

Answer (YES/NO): NO